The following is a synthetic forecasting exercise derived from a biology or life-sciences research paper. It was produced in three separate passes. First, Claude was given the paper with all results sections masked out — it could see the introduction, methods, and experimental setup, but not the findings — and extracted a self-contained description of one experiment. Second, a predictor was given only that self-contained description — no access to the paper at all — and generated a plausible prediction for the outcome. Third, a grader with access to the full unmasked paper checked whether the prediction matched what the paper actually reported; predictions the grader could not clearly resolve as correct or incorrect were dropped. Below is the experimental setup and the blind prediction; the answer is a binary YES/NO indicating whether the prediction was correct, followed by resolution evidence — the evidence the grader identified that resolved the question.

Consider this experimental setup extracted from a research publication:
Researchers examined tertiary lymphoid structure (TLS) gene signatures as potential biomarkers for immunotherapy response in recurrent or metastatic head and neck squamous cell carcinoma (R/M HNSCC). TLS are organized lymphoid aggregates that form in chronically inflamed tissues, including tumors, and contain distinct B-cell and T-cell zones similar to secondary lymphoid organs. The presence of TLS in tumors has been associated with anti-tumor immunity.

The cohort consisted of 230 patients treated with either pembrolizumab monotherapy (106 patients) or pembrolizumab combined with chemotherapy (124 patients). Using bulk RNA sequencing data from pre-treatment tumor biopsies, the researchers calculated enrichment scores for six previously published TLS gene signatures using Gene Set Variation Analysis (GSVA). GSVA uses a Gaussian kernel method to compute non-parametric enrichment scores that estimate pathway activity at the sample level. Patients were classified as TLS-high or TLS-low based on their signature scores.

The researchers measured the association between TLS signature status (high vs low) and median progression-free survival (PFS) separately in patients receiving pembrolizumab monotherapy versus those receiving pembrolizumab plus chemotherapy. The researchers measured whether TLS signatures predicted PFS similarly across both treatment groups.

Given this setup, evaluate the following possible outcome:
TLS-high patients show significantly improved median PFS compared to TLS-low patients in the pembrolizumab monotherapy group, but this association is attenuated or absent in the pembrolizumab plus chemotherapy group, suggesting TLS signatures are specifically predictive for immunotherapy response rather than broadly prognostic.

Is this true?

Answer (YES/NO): YES